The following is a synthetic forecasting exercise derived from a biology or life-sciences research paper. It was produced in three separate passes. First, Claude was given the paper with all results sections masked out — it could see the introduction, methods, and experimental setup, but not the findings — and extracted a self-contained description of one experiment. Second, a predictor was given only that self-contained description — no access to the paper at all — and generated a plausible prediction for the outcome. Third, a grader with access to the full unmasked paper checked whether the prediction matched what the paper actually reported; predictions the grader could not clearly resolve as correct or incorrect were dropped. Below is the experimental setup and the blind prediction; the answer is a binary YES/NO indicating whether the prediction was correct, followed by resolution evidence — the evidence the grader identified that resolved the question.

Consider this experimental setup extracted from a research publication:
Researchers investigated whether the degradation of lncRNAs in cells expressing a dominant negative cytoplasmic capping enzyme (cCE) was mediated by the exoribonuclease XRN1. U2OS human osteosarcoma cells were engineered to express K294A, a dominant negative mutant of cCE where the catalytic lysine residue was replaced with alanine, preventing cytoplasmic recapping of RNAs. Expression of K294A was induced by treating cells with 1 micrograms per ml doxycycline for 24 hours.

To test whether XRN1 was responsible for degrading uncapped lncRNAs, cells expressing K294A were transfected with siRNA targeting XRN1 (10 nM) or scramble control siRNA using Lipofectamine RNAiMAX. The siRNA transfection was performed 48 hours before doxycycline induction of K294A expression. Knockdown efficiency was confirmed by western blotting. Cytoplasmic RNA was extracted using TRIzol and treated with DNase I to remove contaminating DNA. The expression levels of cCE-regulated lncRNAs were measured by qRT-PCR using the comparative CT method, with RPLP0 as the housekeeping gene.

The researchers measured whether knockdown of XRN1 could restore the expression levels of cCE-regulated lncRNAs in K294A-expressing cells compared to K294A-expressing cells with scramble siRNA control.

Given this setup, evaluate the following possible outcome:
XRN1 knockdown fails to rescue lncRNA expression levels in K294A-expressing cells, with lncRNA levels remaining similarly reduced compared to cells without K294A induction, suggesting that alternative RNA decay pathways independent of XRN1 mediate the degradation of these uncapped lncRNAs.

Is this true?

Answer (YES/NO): NO